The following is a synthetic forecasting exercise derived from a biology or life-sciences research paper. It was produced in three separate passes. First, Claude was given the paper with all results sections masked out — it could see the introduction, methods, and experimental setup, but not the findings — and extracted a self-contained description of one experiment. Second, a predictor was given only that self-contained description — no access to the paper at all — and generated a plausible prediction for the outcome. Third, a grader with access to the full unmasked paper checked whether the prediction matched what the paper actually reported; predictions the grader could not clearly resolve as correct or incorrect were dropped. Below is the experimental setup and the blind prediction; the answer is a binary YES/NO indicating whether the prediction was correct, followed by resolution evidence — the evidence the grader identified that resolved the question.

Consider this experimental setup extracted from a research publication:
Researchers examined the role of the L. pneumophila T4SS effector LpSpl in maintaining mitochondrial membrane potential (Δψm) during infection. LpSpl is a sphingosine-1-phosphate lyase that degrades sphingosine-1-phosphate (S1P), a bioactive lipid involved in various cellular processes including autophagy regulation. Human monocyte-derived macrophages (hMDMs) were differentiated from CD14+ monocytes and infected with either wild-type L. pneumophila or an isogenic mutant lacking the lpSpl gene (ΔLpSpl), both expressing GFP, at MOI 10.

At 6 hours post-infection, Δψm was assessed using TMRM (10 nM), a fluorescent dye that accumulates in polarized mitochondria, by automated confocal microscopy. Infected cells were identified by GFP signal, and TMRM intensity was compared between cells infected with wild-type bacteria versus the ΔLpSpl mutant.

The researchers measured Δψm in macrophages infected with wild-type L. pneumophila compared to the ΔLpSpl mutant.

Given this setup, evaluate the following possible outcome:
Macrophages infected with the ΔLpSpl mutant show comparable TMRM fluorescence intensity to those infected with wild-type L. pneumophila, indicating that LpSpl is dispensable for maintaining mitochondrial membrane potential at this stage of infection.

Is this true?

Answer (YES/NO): NO